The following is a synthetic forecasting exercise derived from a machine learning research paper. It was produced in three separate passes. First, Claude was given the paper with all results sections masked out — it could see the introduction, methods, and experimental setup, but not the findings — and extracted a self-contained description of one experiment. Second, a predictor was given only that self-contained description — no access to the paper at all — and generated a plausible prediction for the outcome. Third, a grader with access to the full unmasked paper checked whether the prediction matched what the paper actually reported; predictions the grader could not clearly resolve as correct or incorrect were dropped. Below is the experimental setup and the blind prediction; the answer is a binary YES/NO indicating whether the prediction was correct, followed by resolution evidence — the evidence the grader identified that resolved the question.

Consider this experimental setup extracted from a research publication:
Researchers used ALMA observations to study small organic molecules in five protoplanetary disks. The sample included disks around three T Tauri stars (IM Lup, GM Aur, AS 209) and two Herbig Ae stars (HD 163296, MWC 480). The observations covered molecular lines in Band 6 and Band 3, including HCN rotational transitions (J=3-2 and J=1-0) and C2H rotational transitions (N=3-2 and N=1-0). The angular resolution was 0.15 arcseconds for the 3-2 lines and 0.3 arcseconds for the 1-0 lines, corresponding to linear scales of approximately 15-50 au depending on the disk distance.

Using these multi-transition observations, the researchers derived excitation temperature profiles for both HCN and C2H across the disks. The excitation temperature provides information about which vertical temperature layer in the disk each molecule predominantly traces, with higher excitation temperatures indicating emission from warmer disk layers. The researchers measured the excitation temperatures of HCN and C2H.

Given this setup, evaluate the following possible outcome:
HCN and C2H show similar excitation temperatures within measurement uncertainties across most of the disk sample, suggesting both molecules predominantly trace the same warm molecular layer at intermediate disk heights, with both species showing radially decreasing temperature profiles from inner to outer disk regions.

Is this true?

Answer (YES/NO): NO